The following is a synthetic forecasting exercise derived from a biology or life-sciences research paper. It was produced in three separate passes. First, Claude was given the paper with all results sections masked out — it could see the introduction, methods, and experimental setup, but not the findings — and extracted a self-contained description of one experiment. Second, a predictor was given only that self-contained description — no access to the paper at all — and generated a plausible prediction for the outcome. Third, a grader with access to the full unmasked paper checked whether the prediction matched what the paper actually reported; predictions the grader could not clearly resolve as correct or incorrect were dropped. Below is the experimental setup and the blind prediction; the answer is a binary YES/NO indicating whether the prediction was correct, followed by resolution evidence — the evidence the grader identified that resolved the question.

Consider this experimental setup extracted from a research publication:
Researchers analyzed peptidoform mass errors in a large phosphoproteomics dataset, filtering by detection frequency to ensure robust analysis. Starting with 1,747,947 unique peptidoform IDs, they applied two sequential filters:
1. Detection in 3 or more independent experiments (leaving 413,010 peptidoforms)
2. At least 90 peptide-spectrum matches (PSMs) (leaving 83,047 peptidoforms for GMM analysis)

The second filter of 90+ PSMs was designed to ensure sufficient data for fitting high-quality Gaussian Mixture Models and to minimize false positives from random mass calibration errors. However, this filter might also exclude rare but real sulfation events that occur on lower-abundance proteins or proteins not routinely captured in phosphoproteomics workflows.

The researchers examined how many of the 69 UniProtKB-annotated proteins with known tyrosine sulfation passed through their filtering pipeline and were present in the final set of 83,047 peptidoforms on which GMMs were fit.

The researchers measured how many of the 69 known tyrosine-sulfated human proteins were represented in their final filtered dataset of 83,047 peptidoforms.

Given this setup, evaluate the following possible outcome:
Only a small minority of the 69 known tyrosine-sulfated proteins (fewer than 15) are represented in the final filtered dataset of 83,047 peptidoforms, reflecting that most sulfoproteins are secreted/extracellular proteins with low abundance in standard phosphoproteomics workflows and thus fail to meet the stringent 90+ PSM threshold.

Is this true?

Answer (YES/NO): YES